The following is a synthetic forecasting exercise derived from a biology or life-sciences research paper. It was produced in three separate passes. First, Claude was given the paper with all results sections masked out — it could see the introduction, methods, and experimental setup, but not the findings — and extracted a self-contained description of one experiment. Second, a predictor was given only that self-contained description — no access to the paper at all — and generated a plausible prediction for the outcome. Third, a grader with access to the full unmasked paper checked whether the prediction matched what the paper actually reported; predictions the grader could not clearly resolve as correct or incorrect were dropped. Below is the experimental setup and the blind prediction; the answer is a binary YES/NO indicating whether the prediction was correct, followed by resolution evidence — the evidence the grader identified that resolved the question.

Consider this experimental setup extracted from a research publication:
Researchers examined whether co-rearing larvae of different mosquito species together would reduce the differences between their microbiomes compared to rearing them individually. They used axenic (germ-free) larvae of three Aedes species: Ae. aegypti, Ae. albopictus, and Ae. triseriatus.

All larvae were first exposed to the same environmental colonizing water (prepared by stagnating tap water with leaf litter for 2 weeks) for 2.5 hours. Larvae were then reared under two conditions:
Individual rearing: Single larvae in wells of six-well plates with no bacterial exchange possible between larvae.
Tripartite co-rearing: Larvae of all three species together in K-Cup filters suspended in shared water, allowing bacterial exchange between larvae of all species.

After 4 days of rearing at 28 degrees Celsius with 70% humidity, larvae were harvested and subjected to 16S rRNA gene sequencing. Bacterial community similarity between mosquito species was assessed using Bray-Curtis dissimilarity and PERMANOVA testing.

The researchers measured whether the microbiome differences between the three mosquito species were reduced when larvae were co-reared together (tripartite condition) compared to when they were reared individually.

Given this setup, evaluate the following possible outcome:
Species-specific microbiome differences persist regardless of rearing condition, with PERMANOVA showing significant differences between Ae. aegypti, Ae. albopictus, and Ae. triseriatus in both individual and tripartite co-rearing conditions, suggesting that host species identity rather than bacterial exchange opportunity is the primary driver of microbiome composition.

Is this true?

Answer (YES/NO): NO